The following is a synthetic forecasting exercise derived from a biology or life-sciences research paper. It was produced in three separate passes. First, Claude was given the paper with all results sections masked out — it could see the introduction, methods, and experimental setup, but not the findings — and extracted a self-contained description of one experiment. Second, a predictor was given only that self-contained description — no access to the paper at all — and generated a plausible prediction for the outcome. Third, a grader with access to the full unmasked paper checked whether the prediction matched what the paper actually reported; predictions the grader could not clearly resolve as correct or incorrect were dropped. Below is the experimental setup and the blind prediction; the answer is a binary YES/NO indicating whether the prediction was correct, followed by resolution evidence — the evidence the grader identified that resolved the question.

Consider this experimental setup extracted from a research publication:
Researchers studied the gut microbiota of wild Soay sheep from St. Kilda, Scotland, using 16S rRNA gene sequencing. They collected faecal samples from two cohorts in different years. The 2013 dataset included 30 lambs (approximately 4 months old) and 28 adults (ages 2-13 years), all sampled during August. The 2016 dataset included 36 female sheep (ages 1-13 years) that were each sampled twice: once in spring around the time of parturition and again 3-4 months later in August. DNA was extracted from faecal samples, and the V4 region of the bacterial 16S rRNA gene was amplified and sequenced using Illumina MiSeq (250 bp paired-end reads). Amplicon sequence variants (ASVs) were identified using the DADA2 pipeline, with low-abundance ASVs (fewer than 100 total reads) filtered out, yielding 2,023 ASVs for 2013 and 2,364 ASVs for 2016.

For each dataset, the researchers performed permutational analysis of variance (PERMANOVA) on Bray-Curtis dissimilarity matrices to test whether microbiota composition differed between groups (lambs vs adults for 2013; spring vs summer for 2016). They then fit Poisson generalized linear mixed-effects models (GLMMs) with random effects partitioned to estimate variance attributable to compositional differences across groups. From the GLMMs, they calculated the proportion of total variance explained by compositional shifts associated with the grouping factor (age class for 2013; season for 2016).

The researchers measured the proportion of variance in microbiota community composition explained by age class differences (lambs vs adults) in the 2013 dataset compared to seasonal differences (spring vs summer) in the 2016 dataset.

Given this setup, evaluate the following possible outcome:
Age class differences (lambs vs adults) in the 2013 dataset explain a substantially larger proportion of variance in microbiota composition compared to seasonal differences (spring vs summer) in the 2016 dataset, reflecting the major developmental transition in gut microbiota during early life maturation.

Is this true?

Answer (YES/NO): YES